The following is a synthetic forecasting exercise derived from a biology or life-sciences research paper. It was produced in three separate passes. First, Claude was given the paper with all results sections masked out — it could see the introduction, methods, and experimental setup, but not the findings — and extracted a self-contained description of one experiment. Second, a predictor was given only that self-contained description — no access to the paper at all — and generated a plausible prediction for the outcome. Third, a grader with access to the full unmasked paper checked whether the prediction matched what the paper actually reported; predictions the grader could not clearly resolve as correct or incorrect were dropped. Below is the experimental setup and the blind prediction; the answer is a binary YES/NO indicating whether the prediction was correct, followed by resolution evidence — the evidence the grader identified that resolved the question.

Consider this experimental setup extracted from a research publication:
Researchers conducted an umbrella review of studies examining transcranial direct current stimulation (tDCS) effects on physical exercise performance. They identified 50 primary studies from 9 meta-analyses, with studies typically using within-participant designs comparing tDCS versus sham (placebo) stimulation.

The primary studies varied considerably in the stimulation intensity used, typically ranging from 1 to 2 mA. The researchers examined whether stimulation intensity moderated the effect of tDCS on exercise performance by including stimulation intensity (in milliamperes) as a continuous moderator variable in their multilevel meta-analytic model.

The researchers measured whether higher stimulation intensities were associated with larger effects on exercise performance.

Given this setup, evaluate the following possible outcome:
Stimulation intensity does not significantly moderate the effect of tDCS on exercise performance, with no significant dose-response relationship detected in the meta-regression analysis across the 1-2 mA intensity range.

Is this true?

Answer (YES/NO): NO